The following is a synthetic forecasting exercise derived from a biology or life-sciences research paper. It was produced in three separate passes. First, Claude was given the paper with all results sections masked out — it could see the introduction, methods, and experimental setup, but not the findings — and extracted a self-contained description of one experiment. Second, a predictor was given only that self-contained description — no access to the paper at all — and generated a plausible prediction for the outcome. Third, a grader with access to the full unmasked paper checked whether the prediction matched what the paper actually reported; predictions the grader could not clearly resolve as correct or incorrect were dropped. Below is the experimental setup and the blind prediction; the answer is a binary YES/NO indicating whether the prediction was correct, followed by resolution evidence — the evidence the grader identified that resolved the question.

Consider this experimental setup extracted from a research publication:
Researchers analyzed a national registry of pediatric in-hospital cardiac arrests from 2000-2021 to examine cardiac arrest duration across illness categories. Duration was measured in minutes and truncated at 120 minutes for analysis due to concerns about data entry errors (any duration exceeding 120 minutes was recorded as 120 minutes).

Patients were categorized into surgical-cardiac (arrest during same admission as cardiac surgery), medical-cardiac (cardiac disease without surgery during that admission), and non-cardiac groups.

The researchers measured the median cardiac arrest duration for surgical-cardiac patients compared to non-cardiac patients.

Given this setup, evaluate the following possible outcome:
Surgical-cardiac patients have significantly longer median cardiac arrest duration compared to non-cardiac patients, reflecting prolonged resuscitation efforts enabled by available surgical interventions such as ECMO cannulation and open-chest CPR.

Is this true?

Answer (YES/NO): YES